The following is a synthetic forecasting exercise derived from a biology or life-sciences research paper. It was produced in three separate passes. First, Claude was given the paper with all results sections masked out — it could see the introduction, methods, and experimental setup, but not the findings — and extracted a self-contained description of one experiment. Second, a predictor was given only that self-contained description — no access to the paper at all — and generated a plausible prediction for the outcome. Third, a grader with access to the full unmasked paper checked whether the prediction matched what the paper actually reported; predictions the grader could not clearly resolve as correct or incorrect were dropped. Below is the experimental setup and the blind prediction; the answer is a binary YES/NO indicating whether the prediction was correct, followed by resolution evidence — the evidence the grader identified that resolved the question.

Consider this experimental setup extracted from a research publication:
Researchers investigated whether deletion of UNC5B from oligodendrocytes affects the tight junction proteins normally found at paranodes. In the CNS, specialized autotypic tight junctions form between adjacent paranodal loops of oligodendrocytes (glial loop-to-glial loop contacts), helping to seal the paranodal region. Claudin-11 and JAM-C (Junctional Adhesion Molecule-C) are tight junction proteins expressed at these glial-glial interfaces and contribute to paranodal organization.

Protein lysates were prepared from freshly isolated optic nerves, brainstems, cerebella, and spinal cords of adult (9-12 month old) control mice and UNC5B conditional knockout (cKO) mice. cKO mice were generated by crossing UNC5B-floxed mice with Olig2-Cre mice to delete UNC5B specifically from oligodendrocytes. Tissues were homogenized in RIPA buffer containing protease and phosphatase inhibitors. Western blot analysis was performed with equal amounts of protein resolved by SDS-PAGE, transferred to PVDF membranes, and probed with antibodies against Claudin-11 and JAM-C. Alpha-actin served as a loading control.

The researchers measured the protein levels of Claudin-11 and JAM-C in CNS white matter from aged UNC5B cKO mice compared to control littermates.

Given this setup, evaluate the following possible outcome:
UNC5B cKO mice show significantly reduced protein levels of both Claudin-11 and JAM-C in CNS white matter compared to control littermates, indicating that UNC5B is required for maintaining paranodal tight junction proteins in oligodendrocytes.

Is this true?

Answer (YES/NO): YES